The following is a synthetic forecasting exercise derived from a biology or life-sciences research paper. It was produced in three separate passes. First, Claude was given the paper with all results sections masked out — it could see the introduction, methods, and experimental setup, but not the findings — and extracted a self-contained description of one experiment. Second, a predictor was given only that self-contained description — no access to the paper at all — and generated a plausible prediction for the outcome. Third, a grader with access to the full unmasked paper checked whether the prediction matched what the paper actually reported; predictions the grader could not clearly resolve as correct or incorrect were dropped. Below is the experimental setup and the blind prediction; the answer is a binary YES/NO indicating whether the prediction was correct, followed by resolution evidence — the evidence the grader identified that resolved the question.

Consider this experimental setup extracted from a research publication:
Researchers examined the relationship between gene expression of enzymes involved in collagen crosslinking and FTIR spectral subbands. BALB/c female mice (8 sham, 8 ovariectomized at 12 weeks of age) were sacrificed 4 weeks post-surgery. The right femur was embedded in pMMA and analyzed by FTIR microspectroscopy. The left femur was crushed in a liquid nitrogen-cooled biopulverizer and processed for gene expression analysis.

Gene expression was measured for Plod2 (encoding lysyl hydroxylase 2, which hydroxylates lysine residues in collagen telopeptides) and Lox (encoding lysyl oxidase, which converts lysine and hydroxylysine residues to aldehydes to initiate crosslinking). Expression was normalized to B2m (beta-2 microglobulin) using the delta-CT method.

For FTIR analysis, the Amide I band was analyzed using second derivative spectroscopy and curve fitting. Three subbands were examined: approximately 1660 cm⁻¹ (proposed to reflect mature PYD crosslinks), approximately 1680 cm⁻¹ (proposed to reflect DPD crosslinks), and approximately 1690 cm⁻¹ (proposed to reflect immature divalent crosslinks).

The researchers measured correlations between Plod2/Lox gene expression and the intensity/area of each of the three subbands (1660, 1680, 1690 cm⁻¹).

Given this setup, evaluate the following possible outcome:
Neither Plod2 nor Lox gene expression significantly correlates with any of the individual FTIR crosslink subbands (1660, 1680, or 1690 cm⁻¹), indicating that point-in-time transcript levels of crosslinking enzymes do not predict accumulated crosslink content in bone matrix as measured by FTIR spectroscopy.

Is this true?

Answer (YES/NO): NO